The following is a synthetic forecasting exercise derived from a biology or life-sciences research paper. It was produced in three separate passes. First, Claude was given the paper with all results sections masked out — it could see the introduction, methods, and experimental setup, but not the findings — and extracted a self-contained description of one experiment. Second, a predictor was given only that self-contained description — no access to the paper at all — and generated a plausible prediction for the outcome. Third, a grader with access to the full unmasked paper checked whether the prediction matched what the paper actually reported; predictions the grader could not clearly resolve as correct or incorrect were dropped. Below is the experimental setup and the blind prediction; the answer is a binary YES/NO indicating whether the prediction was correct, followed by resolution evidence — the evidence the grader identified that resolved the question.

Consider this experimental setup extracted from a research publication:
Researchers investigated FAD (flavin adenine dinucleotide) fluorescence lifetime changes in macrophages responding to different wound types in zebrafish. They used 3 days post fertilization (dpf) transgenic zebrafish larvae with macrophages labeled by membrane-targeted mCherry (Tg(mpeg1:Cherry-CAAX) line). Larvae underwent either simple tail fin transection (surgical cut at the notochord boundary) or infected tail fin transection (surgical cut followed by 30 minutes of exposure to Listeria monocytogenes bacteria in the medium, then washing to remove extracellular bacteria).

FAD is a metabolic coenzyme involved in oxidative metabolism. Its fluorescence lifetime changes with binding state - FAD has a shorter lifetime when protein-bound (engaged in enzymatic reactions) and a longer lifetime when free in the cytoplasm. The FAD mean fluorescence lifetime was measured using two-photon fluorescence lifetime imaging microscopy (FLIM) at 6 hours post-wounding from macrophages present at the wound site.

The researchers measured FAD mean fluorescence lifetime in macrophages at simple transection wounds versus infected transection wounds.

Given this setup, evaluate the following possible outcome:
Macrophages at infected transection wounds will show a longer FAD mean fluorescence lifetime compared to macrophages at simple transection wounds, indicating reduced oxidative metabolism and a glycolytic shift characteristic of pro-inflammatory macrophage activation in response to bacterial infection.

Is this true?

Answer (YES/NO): NO